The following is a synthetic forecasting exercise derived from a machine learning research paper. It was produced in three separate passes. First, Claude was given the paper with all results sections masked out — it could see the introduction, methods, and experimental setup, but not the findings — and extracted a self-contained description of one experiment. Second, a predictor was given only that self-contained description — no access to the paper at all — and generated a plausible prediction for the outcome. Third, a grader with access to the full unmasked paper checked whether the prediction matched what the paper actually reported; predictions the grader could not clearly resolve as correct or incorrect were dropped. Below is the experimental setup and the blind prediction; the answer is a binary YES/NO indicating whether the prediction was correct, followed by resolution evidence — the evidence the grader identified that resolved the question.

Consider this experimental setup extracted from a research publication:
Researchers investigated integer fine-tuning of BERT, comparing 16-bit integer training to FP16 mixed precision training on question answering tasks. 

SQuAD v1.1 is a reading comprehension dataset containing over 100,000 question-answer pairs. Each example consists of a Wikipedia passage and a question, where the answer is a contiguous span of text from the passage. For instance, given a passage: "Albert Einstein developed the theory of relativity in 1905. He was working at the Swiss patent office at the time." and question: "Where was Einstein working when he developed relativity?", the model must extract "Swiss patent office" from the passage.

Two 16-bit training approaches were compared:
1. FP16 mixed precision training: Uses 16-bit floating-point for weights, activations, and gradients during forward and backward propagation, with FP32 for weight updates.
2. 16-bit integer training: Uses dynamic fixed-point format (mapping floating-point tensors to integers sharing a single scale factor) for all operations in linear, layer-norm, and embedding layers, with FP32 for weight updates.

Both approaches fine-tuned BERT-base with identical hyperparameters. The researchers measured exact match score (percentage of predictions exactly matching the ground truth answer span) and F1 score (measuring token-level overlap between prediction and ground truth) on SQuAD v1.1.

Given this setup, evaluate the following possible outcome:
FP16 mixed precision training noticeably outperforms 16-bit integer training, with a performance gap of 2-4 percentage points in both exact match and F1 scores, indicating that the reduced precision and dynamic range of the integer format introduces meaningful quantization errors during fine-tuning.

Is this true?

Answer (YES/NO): NO